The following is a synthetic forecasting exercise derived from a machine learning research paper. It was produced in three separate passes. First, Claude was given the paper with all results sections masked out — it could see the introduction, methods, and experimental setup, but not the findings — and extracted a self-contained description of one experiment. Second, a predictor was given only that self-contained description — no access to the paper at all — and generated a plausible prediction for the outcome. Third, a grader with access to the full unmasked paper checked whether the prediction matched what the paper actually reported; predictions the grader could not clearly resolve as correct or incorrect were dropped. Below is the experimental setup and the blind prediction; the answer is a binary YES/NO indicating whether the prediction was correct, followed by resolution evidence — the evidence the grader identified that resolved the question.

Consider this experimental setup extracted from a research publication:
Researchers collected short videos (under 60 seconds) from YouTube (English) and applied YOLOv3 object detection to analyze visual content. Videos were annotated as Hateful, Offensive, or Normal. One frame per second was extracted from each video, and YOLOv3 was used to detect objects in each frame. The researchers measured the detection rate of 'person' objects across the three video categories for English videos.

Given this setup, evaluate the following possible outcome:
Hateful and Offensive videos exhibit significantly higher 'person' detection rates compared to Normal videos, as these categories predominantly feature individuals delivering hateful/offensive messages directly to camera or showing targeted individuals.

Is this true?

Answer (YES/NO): YES